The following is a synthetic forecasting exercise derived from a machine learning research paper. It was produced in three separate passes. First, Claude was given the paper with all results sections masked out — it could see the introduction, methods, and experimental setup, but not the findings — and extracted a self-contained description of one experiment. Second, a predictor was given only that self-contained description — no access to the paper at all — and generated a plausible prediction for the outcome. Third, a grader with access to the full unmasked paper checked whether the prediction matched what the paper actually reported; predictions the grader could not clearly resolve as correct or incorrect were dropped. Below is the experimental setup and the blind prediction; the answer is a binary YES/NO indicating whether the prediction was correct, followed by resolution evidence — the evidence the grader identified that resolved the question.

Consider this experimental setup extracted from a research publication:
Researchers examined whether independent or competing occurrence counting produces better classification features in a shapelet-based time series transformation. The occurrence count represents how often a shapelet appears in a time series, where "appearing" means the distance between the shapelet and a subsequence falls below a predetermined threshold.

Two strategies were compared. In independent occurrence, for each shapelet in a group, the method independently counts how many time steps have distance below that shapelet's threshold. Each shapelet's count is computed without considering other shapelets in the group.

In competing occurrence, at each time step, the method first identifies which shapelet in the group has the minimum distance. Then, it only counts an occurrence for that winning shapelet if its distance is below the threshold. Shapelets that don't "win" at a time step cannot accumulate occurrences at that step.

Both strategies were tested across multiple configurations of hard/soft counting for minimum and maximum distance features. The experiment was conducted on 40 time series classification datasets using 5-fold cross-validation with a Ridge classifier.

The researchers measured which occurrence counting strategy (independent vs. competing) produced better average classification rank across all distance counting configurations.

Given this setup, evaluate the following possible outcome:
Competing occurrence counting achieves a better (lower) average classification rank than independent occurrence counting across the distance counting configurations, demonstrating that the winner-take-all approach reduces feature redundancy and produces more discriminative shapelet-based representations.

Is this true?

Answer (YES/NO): NO